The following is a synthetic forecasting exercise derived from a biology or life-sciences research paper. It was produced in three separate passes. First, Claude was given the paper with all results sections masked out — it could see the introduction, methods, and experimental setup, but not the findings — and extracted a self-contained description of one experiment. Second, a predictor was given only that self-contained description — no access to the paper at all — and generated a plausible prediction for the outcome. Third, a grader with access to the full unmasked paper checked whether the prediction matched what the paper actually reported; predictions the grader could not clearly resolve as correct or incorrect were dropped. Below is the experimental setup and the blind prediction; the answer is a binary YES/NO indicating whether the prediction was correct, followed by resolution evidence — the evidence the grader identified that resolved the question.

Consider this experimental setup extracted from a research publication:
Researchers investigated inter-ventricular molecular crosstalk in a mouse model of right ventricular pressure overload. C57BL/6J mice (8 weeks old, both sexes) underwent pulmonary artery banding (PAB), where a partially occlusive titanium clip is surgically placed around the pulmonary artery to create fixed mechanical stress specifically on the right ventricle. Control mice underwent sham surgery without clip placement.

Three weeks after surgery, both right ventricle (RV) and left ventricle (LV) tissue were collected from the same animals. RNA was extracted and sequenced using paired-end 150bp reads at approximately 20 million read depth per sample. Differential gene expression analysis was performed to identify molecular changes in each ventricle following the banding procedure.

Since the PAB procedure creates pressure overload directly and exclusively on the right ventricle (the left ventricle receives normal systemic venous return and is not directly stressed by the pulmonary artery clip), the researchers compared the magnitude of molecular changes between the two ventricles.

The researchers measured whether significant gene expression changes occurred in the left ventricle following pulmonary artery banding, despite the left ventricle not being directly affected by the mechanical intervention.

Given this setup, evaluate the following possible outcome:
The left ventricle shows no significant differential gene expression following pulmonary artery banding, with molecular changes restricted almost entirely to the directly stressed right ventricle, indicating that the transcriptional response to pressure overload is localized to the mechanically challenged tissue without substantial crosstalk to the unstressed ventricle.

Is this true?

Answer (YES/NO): NO